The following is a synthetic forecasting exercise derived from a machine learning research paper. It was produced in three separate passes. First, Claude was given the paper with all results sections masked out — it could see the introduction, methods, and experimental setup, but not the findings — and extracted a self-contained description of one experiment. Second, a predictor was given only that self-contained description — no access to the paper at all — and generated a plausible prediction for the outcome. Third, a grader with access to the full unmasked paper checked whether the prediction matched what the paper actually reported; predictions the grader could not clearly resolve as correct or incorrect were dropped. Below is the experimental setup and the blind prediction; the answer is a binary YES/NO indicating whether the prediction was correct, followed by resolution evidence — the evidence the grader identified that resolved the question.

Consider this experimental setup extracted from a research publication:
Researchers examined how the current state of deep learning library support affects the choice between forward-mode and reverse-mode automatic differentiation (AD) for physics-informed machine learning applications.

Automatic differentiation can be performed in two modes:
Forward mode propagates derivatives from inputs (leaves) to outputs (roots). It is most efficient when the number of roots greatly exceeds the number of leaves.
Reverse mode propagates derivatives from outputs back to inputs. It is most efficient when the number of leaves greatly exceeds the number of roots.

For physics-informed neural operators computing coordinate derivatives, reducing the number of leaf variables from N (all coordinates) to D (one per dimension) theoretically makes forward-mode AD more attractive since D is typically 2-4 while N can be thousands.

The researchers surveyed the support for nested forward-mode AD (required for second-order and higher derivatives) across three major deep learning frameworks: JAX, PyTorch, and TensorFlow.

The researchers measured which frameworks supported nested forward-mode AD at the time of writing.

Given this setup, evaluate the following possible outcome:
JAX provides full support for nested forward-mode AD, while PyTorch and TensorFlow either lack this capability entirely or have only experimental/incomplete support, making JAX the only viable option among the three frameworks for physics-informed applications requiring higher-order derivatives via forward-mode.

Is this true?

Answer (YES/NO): YES